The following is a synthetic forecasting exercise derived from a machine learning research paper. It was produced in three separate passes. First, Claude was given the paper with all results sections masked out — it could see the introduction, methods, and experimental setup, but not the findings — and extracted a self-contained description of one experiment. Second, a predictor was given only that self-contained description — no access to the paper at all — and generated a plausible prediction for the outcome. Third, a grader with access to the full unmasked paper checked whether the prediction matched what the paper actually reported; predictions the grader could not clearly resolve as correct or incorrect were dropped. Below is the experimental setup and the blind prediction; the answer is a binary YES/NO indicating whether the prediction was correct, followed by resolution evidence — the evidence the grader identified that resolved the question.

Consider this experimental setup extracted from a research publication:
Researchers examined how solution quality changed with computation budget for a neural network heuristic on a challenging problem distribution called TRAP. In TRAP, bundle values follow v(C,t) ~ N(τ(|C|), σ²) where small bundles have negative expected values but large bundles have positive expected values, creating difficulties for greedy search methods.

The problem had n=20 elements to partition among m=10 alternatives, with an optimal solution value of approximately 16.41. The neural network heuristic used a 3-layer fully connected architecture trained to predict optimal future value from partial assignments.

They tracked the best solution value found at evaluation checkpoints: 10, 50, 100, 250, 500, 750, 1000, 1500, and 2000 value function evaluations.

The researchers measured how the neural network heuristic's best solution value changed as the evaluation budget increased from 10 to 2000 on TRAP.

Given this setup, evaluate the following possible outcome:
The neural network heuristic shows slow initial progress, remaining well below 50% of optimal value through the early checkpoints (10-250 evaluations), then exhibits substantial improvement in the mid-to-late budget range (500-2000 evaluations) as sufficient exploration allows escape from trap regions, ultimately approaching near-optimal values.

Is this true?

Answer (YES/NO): NO